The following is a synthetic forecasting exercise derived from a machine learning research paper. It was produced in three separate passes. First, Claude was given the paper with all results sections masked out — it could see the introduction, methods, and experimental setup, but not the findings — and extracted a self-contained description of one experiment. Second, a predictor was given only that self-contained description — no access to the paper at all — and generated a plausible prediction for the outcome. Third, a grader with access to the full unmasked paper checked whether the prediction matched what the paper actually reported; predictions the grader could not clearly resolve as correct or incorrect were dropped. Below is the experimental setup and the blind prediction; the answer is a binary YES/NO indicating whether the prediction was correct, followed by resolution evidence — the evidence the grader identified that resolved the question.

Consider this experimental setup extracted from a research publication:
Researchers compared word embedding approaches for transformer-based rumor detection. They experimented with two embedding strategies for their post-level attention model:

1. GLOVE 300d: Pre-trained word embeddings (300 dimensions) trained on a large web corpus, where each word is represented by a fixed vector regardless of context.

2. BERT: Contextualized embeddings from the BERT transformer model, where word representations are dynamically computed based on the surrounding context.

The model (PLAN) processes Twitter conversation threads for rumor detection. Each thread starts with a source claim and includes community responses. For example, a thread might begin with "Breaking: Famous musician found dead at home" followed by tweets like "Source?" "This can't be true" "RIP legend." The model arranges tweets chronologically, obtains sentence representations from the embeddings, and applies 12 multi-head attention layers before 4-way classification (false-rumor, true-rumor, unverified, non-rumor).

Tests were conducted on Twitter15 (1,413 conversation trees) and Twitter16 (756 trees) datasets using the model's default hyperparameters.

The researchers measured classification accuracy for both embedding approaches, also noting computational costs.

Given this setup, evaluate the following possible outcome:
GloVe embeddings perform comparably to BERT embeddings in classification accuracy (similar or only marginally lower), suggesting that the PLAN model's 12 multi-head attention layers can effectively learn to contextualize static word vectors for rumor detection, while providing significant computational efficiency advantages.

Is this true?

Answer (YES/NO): YES